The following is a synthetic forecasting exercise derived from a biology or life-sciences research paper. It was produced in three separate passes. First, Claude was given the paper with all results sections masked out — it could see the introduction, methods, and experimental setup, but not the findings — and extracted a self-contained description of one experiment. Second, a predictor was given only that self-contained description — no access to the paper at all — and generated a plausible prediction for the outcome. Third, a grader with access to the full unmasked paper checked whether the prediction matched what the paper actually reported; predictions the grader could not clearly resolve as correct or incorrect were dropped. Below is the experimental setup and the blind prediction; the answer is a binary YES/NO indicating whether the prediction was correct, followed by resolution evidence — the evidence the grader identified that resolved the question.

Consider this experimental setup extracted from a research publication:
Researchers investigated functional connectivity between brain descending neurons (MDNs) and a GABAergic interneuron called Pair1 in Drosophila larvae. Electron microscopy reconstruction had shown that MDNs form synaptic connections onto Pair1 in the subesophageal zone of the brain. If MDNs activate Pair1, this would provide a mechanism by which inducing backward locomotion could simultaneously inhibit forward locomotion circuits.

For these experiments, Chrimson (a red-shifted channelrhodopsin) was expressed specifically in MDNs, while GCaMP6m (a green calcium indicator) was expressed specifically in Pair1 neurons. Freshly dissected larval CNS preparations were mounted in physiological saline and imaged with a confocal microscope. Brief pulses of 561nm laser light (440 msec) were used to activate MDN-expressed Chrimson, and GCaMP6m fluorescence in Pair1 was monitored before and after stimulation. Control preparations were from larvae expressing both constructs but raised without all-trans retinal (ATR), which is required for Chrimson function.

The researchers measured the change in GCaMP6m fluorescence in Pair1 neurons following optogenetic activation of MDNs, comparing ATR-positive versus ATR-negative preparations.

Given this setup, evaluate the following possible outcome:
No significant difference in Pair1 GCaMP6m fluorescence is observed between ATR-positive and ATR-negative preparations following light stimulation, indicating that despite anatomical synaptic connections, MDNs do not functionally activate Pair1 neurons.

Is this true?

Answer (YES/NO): NO